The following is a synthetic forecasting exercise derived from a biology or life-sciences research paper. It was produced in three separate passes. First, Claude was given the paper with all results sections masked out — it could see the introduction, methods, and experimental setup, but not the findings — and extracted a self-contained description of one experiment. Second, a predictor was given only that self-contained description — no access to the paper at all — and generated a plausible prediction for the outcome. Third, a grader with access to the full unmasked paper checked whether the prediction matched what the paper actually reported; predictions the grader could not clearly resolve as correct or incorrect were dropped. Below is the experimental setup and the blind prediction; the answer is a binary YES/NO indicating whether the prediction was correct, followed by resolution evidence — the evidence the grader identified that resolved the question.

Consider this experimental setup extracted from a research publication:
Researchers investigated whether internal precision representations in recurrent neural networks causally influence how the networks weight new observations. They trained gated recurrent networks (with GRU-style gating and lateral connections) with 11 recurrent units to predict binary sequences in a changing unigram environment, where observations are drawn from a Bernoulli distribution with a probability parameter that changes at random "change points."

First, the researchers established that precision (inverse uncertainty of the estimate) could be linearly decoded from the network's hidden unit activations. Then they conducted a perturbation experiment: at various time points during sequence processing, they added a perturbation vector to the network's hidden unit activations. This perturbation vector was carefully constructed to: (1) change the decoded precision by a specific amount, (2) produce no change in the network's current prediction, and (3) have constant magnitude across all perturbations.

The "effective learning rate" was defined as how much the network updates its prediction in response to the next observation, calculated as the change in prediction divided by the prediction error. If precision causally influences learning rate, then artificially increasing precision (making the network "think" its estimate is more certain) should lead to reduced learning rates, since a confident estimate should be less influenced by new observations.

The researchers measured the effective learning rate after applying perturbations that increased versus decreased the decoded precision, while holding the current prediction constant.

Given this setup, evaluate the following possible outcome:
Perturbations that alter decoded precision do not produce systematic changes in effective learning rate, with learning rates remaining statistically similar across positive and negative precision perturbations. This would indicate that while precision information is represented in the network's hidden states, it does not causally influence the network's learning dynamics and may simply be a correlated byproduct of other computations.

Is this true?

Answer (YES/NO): NO